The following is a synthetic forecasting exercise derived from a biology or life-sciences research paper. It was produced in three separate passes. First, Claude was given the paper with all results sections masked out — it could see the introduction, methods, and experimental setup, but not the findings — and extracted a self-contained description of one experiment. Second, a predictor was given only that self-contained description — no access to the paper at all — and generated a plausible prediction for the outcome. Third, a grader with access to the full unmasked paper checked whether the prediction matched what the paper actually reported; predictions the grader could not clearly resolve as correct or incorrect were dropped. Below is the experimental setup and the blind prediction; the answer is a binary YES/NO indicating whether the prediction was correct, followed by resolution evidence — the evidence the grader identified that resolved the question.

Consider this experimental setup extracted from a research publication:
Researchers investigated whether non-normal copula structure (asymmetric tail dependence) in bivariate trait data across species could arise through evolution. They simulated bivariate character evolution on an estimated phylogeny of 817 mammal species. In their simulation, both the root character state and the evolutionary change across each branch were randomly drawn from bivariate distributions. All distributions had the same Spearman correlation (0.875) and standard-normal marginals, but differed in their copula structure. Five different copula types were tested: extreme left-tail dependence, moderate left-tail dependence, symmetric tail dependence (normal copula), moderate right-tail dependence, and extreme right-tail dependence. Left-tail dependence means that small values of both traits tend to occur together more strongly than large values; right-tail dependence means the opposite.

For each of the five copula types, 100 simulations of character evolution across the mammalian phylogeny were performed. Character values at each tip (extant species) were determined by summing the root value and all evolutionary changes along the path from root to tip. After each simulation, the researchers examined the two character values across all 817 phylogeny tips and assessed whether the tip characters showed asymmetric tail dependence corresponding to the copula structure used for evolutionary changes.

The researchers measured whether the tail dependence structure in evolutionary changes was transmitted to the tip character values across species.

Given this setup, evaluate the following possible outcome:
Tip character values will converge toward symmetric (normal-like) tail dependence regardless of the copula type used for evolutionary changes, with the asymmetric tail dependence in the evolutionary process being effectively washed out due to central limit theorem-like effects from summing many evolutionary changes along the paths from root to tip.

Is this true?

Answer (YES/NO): NO